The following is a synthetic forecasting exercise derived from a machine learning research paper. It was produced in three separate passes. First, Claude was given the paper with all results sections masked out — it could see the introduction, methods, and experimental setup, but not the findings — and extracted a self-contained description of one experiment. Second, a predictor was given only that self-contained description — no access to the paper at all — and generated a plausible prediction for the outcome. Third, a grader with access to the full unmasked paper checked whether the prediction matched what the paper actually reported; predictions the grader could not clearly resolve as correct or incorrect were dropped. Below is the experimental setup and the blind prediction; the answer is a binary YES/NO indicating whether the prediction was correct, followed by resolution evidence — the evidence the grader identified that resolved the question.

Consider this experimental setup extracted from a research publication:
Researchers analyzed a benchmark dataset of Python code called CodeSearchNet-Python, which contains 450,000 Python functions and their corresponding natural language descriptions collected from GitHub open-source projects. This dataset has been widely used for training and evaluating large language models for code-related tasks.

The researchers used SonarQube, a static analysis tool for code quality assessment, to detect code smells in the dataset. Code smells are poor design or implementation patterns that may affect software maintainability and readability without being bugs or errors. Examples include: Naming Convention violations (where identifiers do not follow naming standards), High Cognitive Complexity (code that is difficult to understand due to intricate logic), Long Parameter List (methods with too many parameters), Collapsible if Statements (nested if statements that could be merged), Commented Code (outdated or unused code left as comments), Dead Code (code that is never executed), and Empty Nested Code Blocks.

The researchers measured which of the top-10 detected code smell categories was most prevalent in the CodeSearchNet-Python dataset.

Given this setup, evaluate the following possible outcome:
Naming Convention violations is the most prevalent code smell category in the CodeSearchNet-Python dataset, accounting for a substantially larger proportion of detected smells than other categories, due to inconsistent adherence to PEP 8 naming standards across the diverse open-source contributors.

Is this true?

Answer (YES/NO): YES